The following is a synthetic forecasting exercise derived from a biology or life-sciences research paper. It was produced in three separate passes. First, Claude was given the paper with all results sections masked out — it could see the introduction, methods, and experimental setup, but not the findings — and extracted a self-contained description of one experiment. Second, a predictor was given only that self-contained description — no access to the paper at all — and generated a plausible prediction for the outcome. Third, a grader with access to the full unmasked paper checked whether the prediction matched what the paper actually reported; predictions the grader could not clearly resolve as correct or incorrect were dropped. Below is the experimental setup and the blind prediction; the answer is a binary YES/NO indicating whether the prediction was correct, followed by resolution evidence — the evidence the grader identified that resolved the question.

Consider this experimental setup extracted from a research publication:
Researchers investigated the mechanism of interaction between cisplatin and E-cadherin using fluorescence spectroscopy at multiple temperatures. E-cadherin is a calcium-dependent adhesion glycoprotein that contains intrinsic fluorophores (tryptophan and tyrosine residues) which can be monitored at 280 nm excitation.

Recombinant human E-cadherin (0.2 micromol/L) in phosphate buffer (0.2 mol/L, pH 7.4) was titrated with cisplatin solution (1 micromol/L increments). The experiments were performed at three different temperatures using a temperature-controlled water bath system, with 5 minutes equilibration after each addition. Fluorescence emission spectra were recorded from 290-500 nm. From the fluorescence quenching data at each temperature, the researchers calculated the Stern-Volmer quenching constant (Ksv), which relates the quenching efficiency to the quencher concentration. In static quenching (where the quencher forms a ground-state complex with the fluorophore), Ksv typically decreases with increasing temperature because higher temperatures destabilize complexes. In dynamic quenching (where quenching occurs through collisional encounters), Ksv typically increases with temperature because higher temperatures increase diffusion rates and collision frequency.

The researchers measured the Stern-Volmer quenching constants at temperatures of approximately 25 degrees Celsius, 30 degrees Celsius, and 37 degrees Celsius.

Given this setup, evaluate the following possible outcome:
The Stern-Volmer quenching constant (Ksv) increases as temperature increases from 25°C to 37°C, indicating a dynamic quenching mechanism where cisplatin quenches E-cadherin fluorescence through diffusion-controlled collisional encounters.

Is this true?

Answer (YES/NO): NO